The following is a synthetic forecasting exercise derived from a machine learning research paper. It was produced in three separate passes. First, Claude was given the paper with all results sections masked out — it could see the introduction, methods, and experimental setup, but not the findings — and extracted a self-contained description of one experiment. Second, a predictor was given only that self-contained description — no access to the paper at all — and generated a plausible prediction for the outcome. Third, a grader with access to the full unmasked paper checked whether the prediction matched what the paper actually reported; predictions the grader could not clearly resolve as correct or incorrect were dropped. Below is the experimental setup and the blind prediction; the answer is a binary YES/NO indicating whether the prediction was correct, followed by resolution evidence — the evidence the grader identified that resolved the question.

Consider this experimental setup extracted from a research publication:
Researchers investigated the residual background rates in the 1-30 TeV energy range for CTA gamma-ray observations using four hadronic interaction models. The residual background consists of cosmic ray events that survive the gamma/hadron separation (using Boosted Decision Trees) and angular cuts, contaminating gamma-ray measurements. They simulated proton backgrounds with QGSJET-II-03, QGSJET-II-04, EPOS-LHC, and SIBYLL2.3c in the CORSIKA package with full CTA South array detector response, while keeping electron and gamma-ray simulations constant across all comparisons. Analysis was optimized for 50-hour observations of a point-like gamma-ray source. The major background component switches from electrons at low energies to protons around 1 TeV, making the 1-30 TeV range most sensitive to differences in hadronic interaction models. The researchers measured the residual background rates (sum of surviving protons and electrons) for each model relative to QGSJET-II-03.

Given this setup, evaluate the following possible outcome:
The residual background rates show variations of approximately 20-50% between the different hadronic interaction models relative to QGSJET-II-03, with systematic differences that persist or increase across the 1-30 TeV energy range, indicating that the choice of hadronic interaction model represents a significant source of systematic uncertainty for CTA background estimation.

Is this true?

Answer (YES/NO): NO